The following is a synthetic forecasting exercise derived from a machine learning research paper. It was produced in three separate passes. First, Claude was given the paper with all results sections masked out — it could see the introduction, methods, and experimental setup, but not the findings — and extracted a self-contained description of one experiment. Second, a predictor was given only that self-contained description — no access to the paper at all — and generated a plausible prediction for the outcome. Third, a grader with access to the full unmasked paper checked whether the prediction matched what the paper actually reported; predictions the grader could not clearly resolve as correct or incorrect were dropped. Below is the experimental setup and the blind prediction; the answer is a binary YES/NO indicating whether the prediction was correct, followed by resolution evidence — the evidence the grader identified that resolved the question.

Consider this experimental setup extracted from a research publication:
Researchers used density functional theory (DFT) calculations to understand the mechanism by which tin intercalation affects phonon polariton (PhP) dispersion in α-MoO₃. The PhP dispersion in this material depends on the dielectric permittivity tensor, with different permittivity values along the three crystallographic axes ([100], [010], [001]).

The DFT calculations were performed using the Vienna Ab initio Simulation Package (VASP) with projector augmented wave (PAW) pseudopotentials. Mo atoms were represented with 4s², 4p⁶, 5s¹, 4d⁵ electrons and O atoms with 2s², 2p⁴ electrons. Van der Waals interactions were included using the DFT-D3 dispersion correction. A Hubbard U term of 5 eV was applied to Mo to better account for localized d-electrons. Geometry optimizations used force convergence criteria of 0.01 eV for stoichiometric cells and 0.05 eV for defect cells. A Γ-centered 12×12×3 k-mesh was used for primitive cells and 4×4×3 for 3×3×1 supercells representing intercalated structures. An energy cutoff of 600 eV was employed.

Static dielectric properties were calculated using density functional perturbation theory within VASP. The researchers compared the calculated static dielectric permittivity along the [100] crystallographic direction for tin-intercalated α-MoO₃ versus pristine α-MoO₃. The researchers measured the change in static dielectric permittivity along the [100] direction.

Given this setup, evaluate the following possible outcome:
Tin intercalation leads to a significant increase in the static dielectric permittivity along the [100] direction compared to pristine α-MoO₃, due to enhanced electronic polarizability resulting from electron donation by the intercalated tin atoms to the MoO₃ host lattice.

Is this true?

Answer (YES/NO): YES